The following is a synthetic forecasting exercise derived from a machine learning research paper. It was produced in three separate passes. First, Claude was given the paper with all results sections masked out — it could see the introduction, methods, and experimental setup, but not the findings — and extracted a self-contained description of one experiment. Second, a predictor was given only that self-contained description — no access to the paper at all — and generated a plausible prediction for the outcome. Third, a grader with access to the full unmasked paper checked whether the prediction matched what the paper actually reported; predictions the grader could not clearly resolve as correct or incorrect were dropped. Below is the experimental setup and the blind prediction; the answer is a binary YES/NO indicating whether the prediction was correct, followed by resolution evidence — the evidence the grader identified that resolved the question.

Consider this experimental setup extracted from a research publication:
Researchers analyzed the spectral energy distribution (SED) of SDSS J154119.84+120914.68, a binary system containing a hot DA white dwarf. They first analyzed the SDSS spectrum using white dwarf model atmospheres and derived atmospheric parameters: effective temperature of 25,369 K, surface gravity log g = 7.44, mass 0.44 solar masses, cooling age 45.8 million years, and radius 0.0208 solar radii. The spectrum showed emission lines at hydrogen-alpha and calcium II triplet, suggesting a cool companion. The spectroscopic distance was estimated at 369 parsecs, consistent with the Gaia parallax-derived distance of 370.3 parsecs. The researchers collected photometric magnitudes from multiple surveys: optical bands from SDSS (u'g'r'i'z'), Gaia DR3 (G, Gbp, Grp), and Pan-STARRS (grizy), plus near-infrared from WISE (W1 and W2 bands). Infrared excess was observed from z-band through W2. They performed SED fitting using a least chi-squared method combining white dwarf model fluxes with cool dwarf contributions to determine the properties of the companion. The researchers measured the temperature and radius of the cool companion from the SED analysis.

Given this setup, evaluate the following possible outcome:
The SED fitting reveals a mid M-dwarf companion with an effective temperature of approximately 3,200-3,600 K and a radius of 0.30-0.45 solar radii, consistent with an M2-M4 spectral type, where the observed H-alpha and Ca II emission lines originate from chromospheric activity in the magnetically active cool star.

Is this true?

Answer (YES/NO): NO